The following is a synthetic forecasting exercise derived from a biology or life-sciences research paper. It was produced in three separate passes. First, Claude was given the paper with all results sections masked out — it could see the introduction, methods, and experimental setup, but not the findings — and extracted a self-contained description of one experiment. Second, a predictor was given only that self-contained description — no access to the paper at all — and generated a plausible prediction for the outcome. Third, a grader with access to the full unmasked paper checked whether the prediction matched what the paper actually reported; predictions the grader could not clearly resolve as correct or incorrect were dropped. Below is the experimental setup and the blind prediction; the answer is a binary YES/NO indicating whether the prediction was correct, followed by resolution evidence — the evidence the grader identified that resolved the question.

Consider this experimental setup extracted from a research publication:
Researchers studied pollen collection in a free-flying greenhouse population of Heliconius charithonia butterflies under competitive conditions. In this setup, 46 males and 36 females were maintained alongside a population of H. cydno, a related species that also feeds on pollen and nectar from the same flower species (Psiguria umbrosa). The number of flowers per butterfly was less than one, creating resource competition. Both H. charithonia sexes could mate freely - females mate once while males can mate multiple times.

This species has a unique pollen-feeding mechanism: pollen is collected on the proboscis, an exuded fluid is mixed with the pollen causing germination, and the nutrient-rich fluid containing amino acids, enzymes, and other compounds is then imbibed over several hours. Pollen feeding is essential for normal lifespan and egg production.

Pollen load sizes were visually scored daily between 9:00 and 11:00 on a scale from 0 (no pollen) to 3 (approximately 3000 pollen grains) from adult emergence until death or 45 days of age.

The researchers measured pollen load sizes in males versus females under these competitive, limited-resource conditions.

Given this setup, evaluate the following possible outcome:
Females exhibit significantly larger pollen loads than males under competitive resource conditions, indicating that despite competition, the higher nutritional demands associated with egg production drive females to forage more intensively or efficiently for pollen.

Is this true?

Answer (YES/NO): YES